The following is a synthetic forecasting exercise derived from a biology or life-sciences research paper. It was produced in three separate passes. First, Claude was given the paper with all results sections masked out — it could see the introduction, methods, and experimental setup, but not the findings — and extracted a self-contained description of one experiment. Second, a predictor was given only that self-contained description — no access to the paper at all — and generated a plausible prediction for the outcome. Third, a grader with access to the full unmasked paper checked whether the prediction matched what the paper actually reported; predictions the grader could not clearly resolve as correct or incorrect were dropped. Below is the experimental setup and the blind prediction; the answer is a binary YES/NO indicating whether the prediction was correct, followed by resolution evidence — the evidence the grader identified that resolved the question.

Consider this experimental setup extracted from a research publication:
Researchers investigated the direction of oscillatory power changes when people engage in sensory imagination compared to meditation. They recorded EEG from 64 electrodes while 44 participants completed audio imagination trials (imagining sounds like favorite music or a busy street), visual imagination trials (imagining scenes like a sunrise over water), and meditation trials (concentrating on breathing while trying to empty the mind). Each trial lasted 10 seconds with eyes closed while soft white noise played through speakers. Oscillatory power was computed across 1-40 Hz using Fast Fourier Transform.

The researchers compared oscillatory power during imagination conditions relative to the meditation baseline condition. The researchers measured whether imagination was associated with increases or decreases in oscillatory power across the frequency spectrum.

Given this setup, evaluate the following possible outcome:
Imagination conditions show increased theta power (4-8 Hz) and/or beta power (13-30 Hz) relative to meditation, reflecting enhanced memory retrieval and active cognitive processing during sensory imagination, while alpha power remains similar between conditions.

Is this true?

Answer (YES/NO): NO